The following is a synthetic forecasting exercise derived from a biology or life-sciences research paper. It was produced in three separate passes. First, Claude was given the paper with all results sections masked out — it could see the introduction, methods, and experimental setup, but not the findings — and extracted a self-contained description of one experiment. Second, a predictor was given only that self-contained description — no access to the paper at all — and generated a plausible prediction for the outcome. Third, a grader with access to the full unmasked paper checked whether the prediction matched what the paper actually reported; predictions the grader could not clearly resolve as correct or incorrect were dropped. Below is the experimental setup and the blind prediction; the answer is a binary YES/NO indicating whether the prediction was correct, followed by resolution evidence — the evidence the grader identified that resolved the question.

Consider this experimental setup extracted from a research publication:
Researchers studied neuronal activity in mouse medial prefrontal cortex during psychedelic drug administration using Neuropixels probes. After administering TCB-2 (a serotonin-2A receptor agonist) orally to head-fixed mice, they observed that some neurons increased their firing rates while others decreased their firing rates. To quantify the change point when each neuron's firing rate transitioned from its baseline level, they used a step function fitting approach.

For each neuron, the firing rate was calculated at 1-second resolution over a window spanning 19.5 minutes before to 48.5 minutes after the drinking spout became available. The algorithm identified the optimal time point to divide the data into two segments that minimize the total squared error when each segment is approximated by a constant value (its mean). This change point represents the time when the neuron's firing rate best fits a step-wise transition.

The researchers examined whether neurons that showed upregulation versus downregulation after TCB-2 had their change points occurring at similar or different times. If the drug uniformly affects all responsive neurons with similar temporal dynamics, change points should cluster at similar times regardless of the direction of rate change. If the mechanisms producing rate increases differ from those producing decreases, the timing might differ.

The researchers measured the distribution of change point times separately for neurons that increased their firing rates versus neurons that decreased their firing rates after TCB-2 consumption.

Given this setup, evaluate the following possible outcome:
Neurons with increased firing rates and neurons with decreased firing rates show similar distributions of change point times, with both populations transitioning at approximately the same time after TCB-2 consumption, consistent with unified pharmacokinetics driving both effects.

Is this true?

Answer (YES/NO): YES